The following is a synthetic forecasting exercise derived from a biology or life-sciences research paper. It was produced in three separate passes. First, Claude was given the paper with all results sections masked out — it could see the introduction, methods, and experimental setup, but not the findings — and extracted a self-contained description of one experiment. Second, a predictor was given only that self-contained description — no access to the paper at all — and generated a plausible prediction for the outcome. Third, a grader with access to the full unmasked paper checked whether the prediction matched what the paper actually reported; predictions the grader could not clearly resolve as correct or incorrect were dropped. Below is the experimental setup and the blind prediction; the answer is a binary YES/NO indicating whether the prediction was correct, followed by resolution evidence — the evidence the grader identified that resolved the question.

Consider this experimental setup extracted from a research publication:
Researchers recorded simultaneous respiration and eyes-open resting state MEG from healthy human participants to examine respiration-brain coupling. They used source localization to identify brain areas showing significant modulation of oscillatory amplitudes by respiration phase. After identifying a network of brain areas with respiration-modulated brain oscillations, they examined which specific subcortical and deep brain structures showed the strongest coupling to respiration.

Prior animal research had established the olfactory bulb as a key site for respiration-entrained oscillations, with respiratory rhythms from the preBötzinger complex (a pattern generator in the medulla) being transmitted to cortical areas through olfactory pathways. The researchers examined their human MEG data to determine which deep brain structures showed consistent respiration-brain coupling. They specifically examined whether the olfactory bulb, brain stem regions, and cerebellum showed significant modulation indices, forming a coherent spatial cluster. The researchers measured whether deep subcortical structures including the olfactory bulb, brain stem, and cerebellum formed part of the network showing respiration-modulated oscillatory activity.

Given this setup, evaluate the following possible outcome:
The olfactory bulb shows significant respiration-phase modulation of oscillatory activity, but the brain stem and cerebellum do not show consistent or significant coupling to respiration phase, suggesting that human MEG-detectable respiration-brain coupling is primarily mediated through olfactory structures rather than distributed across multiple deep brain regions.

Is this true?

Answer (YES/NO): NO